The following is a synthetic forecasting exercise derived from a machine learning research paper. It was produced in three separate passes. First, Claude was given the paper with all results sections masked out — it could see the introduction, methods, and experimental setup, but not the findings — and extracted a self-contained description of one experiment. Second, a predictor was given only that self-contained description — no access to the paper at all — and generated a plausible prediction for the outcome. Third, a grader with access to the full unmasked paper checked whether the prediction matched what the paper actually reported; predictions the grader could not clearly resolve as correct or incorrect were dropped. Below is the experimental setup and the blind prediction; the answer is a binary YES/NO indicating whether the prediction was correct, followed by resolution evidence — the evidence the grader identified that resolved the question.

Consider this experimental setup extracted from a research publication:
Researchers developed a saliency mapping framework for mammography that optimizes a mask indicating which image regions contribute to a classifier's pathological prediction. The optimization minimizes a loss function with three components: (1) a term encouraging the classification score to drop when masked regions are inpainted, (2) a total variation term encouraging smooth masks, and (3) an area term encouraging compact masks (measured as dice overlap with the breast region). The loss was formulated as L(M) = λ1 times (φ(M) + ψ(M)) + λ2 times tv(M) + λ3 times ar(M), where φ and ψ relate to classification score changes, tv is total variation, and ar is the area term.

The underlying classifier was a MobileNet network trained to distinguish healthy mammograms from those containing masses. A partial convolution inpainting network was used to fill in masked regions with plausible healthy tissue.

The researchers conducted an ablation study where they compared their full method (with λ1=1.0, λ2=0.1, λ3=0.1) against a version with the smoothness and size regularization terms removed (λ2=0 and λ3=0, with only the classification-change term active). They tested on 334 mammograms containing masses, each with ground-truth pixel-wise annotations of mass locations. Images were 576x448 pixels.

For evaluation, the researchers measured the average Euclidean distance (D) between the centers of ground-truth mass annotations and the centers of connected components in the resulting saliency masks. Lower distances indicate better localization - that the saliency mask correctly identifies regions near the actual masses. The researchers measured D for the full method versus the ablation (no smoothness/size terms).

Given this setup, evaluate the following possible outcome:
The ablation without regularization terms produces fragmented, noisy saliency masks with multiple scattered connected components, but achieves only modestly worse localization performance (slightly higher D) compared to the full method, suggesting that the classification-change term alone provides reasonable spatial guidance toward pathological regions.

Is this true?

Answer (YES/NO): NO